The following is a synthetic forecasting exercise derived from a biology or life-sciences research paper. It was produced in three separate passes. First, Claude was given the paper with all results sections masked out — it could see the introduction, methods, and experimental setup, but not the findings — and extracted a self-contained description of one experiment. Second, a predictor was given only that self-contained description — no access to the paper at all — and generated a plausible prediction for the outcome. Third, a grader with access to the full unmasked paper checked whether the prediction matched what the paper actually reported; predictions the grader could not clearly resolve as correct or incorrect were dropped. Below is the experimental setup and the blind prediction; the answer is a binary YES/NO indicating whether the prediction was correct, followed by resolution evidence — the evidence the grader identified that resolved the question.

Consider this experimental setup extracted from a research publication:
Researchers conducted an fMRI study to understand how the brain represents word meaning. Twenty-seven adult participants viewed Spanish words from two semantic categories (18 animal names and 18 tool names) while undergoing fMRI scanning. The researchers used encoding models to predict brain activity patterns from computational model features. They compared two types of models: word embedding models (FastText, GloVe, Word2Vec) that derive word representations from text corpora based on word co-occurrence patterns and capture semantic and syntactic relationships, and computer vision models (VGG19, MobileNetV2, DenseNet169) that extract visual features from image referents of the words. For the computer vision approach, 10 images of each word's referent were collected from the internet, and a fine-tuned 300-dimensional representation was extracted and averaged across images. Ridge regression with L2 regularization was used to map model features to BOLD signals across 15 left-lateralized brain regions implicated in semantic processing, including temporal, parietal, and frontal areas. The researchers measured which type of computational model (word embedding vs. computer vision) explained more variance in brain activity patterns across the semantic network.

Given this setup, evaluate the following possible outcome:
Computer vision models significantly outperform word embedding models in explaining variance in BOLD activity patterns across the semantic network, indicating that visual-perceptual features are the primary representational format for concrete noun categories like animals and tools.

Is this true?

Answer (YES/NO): YES